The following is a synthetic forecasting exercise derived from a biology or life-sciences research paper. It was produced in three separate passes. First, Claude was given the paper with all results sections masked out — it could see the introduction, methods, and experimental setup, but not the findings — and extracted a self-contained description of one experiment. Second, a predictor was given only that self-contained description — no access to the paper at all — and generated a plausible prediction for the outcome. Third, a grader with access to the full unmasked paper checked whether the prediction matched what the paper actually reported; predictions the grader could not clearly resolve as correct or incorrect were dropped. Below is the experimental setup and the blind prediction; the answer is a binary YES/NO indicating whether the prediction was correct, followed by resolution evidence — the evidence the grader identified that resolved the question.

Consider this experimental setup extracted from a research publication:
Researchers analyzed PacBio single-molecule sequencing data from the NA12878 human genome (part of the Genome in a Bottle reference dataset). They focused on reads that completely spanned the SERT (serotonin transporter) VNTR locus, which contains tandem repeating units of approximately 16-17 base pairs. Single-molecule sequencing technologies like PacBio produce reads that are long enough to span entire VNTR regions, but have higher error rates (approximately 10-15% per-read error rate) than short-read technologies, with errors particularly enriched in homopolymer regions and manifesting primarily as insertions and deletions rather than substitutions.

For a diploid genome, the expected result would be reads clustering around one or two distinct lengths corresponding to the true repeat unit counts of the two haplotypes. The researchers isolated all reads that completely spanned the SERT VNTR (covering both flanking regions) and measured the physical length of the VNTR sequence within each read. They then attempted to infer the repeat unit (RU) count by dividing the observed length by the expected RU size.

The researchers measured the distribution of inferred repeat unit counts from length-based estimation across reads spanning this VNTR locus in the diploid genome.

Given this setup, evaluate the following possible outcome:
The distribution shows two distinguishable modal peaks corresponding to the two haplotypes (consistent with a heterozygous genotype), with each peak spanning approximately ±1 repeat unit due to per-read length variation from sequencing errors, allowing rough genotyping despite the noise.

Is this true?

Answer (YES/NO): NO